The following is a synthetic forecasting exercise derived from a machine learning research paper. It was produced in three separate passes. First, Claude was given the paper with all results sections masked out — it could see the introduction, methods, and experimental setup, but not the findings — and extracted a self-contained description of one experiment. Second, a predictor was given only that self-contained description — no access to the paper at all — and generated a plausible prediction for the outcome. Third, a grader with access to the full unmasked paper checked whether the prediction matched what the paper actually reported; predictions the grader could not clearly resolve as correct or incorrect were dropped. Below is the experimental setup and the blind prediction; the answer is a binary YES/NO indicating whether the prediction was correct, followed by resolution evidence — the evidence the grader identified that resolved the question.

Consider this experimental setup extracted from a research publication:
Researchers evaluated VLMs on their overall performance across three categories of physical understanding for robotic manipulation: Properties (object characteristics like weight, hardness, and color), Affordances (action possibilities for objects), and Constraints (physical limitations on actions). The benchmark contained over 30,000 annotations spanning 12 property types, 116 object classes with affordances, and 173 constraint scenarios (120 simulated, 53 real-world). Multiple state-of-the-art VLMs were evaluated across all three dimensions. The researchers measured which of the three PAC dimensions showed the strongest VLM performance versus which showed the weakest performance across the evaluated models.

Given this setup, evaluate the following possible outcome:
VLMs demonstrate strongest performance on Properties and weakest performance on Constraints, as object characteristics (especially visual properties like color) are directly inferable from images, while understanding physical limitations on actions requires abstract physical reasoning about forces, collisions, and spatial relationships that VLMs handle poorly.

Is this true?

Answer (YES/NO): YES